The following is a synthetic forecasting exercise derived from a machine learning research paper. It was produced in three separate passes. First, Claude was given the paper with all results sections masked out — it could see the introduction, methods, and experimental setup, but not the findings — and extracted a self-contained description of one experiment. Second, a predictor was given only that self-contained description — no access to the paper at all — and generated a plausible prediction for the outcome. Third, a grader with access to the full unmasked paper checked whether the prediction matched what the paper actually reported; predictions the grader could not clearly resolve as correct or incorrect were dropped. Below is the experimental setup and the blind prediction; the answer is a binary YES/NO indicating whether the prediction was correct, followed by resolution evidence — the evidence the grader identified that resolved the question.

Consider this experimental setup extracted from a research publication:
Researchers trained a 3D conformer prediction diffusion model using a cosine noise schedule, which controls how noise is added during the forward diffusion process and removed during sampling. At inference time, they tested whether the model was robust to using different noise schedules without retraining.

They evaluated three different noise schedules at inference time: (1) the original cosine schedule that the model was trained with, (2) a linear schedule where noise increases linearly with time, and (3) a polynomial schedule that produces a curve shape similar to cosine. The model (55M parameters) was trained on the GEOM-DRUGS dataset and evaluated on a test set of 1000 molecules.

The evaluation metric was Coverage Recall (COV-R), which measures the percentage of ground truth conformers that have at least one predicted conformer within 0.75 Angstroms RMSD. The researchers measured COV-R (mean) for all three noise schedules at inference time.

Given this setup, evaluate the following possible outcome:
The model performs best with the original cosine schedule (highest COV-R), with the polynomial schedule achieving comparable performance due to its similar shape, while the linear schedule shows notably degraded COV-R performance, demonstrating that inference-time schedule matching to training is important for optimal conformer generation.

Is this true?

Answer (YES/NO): YES